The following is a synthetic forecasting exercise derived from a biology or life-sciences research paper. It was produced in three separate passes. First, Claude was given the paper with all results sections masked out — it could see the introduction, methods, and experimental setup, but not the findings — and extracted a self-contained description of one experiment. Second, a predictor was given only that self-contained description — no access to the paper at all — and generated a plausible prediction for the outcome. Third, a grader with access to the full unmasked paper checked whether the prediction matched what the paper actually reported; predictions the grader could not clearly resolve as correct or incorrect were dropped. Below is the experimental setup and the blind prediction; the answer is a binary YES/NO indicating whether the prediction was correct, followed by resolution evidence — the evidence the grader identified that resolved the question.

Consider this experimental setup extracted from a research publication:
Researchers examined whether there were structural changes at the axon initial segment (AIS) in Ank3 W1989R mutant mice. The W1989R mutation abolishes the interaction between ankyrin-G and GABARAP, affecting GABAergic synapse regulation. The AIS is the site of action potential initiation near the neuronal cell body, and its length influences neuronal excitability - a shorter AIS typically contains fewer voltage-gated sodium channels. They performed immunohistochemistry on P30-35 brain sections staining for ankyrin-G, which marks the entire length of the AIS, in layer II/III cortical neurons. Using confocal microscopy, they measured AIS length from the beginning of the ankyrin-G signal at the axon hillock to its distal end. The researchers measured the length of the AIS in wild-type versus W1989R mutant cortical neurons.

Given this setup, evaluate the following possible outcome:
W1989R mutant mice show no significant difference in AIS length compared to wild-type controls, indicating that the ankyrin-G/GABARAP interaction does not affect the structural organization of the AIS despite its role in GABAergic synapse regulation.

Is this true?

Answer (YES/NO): NO